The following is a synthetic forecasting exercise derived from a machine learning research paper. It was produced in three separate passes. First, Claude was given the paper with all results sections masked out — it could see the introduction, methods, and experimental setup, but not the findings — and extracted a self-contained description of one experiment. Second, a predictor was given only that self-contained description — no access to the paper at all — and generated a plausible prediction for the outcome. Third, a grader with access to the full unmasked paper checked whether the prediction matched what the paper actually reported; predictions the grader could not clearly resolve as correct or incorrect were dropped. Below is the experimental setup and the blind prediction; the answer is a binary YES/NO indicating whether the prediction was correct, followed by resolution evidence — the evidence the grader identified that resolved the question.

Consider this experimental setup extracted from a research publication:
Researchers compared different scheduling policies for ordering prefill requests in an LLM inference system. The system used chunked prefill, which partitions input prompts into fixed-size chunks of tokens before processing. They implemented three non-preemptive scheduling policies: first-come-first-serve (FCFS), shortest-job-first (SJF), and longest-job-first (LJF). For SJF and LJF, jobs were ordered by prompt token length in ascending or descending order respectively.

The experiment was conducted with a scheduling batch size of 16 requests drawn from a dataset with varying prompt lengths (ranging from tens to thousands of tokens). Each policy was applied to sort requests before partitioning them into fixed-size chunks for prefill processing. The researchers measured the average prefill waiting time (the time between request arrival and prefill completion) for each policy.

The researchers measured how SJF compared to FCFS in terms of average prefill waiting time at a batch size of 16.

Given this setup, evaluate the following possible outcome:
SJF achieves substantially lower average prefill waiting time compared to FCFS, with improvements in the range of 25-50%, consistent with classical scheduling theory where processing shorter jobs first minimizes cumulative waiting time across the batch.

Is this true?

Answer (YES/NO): NO